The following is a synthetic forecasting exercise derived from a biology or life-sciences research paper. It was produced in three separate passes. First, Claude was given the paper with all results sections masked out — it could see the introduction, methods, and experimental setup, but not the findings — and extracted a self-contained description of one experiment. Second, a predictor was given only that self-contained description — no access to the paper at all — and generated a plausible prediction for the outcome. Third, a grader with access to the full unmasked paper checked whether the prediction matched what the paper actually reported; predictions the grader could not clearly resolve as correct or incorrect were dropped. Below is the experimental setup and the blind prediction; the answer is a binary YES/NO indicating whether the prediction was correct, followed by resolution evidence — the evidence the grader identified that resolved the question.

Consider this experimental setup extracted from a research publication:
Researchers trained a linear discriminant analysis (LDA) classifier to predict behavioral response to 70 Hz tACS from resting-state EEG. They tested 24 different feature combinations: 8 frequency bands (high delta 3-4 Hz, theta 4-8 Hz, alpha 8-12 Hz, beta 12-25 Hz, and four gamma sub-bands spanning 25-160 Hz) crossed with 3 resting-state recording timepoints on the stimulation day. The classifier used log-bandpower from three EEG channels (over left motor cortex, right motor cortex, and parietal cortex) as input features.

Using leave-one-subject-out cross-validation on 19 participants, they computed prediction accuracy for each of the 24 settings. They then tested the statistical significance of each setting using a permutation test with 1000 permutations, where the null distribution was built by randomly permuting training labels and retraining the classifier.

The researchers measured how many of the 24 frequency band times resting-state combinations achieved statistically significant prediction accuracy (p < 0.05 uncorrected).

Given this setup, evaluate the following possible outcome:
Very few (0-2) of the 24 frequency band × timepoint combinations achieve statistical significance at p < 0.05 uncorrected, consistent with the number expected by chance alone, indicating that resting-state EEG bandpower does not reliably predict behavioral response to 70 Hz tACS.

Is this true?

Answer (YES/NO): NO